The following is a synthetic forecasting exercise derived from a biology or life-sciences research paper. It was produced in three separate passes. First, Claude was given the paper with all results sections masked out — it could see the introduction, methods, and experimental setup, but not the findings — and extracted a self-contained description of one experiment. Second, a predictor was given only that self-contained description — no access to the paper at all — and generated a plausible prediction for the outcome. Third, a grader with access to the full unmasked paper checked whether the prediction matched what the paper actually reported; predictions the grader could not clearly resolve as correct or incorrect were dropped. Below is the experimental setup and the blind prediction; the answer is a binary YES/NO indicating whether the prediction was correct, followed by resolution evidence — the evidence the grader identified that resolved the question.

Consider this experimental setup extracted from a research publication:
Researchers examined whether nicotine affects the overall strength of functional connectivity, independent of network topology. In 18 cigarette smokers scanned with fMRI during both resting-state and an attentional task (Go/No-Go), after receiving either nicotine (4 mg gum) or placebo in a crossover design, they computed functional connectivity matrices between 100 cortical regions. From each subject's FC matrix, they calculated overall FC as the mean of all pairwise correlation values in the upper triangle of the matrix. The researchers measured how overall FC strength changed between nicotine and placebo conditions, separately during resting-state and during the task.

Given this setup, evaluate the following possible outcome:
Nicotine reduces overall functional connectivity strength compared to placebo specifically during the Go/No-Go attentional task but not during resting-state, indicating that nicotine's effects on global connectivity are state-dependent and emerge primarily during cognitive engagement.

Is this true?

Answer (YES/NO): NO